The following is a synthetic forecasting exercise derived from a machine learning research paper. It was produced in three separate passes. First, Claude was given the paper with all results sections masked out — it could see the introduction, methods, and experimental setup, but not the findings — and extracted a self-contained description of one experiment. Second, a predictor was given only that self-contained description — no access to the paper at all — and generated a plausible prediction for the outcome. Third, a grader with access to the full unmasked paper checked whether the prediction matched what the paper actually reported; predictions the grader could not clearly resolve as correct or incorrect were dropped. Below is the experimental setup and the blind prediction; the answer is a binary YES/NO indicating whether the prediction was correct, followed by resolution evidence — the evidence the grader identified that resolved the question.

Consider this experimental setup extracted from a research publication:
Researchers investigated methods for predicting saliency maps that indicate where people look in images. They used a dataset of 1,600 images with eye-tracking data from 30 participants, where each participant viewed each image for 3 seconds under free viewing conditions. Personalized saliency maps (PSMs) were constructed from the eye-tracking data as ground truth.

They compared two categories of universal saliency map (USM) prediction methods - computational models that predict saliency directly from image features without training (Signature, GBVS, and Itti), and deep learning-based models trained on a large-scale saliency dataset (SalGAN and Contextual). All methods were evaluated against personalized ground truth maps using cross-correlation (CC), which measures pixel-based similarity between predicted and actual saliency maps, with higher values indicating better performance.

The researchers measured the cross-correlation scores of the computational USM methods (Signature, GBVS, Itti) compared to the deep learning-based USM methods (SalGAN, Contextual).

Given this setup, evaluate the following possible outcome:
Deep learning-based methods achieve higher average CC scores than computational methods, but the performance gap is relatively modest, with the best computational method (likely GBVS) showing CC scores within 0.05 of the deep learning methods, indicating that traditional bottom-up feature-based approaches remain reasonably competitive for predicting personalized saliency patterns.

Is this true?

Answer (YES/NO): NO